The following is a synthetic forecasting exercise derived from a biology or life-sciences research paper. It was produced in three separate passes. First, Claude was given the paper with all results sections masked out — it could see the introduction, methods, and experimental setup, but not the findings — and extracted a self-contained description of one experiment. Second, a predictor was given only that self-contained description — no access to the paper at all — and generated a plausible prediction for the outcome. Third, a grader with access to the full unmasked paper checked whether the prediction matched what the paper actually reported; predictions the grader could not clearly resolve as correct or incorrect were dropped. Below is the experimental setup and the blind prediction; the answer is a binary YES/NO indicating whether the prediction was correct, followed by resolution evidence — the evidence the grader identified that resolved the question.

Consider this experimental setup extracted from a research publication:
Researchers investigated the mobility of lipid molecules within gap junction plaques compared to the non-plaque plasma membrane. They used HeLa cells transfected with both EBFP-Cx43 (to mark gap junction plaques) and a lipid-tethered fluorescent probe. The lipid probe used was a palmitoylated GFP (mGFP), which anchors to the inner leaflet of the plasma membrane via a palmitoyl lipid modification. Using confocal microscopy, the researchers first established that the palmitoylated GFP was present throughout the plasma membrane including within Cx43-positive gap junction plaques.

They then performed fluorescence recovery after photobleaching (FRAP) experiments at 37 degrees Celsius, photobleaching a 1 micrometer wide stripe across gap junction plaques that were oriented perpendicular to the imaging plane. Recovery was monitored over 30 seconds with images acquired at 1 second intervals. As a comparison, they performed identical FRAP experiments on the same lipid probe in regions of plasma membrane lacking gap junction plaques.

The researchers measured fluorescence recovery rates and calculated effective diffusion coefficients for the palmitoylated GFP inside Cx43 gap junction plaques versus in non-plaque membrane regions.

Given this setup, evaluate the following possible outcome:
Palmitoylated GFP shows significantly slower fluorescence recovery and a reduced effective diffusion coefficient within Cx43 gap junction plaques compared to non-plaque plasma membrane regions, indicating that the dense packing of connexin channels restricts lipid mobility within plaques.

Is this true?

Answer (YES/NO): NO